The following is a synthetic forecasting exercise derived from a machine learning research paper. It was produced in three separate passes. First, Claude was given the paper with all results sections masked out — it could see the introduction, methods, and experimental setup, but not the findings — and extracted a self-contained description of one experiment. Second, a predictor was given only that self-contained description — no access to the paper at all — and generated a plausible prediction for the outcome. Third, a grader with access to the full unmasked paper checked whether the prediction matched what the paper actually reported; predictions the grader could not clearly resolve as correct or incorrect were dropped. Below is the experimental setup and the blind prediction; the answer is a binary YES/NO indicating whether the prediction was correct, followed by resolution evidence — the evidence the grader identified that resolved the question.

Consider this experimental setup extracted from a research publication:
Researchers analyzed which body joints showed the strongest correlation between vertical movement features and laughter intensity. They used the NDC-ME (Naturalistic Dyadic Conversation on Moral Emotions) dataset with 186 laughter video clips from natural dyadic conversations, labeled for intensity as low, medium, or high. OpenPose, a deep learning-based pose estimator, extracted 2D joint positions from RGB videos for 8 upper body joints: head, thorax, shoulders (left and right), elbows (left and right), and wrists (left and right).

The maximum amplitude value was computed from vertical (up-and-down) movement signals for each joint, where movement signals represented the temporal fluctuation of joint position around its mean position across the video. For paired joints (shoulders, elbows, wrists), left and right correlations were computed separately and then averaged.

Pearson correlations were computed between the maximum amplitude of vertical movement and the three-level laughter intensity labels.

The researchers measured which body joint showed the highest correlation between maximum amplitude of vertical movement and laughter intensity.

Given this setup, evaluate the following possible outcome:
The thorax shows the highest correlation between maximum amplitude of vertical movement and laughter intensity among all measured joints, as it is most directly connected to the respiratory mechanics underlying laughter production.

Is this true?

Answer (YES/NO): YES